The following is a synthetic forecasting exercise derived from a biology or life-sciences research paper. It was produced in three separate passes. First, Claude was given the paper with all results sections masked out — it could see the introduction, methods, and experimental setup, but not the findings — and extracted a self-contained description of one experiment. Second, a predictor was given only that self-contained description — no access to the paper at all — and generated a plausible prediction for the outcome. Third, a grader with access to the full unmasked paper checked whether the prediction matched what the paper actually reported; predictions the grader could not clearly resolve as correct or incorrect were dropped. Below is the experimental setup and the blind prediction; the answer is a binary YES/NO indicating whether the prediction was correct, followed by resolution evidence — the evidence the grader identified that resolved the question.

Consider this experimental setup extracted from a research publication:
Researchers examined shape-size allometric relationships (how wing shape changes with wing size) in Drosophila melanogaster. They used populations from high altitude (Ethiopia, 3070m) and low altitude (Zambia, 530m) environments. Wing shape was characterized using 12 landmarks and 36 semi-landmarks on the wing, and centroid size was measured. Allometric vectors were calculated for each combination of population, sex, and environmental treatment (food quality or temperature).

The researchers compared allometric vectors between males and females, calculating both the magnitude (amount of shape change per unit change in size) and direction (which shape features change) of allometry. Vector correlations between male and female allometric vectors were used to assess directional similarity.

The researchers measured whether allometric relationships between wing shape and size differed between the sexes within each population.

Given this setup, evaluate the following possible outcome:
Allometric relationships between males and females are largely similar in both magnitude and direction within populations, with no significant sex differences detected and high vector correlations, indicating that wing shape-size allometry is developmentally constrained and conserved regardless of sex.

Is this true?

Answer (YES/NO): NO